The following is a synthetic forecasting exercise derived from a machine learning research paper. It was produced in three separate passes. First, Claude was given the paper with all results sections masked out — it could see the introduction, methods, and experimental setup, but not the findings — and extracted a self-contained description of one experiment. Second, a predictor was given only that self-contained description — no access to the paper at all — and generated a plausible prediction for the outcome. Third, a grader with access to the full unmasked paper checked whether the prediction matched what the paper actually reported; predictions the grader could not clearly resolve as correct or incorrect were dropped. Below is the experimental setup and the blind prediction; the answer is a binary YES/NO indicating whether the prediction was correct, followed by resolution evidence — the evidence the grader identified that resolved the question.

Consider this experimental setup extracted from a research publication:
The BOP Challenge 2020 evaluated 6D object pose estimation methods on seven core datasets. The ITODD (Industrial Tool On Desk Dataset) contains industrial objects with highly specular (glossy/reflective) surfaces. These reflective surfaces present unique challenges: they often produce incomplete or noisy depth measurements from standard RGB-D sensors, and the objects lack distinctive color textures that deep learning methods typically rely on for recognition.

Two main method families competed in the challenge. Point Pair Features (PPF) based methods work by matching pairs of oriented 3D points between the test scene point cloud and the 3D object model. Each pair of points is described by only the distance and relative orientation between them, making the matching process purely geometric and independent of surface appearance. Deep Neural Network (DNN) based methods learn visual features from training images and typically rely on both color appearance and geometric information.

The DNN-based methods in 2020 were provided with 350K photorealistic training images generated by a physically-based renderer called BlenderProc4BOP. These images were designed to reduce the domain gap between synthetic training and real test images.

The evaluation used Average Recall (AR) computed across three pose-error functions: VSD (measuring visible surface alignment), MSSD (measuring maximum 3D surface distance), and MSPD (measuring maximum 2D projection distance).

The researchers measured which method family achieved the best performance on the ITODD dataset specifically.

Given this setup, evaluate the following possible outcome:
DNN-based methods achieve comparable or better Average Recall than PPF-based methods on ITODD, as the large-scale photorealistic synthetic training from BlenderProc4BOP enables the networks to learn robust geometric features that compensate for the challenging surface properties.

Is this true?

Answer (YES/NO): NO